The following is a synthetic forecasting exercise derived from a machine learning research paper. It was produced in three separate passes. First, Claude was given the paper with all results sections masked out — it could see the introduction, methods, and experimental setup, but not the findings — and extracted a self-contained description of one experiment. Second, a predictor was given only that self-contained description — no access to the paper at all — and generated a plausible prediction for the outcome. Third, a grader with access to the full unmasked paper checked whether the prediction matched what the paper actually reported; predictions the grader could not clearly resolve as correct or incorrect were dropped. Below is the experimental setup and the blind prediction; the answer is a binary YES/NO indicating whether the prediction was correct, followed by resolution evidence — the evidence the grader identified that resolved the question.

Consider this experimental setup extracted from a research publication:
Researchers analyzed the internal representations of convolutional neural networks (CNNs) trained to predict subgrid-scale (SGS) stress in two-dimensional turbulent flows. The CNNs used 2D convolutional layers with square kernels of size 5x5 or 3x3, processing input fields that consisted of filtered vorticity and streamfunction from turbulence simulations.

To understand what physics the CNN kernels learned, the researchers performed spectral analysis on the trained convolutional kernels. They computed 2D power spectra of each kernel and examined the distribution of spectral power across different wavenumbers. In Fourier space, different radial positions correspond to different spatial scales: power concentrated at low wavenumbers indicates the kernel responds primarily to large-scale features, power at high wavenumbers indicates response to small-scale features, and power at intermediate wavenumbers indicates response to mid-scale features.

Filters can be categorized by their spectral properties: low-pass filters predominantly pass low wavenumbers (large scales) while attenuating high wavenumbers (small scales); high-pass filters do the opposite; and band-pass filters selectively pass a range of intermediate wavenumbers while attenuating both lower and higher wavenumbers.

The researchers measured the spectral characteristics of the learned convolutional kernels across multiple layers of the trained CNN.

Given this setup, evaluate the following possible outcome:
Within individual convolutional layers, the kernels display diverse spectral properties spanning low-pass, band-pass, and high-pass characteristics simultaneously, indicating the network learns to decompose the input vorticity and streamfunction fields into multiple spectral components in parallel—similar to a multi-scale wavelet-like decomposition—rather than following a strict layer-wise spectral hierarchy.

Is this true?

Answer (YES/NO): YES